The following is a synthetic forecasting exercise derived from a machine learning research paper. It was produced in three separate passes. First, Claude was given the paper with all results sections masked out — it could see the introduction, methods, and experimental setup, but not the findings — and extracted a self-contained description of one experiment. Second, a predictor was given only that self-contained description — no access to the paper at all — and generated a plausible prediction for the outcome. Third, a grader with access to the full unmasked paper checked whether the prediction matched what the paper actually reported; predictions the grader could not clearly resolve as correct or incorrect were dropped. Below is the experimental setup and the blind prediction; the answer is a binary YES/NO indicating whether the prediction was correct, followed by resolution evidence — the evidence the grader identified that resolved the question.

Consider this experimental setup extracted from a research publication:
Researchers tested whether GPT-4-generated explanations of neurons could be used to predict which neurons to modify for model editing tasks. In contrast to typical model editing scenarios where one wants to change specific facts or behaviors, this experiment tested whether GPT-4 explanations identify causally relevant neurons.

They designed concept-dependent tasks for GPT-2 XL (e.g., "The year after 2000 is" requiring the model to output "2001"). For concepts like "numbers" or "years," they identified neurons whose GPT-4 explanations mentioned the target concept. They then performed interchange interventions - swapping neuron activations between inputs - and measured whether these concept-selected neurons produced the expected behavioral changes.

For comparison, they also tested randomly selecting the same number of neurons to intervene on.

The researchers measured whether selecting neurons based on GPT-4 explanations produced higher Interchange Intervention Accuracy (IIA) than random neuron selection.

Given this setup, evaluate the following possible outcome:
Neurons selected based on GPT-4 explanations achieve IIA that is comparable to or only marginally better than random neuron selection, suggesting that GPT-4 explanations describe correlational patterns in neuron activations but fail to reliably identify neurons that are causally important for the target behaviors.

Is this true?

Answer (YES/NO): YES